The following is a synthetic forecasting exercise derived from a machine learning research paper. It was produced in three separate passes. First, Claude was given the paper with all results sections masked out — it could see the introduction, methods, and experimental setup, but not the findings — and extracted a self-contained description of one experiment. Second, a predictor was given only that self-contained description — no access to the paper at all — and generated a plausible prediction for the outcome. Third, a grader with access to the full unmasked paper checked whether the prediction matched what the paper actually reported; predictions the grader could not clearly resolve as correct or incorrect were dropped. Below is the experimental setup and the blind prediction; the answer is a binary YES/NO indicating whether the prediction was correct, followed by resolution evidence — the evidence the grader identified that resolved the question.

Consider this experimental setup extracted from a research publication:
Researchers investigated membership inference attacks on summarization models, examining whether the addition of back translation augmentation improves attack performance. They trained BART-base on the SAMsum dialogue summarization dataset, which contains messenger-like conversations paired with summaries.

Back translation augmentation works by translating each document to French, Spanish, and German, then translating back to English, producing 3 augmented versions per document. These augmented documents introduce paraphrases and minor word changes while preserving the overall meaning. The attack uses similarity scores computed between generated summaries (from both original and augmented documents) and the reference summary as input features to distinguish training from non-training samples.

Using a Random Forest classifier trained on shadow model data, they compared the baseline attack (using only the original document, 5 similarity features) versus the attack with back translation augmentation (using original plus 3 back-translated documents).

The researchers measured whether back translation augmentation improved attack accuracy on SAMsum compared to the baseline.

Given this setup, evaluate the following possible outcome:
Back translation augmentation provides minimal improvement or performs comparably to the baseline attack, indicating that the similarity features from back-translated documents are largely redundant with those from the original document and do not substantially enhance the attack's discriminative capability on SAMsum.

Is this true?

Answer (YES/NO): YES